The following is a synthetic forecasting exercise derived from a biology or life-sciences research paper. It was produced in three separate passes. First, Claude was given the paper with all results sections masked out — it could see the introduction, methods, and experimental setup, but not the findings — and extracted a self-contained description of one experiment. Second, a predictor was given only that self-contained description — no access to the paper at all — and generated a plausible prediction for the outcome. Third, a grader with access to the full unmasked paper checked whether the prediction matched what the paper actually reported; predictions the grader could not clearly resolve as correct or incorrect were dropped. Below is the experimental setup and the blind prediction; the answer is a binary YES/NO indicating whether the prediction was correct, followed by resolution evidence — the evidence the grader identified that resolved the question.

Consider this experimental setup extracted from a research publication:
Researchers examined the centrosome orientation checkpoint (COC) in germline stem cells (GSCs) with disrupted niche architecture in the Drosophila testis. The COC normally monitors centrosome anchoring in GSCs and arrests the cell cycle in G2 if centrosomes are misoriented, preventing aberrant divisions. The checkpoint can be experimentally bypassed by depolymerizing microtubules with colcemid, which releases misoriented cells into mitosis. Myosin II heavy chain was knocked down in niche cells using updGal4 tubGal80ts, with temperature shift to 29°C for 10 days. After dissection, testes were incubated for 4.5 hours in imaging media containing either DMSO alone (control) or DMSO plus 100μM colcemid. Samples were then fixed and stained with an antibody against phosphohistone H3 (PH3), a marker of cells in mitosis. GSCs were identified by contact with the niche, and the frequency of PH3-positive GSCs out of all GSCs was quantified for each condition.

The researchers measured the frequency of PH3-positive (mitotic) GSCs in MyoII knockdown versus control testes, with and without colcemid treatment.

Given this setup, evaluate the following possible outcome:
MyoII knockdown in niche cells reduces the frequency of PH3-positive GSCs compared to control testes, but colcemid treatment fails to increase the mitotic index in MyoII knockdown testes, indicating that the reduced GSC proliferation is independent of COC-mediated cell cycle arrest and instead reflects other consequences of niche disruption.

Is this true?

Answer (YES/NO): NO